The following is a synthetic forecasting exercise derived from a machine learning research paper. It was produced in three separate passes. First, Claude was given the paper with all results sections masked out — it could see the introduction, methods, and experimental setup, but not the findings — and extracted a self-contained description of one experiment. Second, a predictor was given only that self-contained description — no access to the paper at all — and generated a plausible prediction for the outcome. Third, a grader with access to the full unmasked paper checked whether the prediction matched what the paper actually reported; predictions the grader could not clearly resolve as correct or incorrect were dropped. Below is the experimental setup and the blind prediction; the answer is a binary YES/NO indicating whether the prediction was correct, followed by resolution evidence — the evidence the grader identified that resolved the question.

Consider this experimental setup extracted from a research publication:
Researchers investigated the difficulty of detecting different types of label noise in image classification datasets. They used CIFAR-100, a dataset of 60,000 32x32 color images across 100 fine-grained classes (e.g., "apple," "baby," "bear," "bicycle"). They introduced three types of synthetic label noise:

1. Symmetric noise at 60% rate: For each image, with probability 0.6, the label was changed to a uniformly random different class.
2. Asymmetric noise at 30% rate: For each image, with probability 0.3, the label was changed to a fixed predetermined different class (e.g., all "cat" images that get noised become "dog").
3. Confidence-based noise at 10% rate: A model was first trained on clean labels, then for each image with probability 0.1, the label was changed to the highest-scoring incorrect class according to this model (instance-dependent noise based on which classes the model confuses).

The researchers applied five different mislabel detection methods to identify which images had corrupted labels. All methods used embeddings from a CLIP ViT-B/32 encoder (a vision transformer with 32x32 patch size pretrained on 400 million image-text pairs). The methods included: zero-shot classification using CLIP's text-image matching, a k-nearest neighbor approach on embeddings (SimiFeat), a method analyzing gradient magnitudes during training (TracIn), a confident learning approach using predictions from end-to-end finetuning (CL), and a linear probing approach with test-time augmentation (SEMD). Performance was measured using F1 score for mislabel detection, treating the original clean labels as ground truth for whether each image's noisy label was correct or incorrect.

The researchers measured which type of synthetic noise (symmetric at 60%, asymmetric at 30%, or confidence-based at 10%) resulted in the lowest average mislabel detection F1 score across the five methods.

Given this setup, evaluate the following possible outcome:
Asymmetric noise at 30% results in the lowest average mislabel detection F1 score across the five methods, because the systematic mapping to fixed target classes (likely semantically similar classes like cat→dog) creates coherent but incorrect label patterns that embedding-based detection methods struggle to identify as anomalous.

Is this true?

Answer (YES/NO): NO